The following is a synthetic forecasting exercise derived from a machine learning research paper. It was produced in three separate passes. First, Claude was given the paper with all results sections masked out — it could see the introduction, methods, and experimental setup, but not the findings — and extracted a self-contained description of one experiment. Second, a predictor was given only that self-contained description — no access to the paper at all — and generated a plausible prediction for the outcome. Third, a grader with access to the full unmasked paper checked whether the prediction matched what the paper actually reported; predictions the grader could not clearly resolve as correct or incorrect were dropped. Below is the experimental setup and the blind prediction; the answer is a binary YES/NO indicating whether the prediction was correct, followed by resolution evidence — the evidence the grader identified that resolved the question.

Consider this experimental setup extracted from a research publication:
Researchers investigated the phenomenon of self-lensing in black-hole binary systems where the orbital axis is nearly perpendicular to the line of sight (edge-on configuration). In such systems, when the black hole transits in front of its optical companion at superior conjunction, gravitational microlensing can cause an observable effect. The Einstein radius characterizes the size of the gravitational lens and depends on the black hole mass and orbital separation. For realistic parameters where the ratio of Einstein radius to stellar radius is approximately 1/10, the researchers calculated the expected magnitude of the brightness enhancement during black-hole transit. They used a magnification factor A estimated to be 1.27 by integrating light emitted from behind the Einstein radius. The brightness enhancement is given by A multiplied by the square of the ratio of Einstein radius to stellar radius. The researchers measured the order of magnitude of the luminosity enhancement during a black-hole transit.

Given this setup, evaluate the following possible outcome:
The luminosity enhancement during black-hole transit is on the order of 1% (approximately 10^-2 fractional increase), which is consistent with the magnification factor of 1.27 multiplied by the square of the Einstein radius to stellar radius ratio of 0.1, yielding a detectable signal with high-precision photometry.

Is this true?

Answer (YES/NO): YES